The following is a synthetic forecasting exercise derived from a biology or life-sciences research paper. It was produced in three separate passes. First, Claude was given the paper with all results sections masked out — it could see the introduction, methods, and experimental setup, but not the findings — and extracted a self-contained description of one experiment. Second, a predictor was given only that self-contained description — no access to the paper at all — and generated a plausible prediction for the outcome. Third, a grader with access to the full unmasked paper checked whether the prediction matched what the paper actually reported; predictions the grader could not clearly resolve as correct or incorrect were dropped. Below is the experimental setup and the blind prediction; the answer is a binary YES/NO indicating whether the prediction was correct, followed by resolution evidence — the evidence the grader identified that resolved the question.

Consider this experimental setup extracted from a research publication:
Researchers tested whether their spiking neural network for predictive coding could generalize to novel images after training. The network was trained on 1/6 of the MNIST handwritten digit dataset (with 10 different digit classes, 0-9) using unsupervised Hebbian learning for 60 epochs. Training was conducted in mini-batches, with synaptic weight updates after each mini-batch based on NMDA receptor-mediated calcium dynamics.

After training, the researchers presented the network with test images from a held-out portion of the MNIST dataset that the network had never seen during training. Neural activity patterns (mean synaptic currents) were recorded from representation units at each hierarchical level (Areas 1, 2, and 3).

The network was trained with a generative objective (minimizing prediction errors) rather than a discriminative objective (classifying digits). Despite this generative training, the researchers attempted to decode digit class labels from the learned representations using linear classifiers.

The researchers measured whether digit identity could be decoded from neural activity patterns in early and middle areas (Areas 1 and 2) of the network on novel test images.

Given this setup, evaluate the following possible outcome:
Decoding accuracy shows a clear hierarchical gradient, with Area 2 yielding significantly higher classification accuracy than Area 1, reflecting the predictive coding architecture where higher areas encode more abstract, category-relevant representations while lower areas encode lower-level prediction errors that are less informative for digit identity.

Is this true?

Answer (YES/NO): NO